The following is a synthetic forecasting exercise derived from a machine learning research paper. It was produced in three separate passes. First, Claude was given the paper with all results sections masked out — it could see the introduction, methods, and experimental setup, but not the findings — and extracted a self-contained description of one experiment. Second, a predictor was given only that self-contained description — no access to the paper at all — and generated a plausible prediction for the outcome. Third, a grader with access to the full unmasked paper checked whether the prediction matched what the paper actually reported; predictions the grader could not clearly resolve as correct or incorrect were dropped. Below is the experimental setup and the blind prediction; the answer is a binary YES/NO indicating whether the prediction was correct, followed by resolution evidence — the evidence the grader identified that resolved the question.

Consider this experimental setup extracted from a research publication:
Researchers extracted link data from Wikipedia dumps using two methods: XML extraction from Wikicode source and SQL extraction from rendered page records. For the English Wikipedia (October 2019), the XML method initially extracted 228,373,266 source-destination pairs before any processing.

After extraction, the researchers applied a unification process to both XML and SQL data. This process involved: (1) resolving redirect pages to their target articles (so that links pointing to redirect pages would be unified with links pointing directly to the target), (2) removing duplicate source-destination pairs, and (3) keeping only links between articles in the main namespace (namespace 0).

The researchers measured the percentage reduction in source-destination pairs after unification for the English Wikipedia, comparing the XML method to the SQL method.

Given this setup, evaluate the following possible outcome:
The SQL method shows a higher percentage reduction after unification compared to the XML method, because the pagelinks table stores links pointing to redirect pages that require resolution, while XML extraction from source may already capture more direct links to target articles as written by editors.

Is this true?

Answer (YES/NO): NO